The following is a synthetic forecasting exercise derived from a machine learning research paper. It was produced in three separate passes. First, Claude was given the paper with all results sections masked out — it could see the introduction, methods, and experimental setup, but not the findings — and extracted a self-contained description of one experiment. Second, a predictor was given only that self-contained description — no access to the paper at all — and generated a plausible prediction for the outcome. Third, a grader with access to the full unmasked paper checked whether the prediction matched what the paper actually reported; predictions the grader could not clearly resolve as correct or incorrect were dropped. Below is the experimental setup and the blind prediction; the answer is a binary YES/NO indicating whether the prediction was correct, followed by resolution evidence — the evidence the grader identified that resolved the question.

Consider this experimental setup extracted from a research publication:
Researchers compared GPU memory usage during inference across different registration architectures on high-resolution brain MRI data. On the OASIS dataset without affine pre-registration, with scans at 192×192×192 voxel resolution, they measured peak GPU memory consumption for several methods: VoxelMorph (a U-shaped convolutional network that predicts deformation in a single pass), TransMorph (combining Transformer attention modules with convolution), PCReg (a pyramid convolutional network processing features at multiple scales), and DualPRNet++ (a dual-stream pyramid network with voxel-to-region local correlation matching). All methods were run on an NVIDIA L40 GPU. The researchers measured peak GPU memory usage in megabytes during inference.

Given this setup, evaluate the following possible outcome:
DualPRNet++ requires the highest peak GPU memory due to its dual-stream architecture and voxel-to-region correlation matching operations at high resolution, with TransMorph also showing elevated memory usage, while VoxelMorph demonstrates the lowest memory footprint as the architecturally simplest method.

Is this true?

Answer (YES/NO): NO